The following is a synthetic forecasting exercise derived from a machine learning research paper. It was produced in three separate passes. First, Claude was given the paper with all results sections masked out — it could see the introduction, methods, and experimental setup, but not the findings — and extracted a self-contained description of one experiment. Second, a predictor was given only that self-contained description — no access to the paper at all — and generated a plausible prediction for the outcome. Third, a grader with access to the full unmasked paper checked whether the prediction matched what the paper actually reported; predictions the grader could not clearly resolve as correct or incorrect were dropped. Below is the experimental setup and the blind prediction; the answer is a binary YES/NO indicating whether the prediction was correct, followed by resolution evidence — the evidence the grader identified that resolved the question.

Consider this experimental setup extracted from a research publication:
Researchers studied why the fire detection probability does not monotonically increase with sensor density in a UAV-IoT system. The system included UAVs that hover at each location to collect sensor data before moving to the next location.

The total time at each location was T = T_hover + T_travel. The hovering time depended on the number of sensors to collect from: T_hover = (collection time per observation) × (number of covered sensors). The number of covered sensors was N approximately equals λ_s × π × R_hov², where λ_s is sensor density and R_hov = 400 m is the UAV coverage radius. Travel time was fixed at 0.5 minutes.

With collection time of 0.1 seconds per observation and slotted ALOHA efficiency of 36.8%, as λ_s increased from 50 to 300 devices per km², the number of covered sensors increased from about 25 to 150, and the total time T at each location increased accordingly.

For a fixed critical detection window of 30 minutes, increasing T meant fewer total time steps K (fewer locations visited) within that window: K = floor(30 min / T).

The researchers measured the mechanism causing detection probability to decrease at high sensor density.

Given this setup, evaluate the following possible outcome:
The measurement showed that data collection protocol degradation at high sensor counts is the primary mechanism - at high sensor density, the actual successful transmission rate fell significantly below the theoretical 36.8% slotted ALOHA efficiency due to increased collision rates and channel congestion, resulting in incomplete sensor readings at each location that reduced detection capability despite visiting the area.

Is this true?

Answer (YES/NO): NO